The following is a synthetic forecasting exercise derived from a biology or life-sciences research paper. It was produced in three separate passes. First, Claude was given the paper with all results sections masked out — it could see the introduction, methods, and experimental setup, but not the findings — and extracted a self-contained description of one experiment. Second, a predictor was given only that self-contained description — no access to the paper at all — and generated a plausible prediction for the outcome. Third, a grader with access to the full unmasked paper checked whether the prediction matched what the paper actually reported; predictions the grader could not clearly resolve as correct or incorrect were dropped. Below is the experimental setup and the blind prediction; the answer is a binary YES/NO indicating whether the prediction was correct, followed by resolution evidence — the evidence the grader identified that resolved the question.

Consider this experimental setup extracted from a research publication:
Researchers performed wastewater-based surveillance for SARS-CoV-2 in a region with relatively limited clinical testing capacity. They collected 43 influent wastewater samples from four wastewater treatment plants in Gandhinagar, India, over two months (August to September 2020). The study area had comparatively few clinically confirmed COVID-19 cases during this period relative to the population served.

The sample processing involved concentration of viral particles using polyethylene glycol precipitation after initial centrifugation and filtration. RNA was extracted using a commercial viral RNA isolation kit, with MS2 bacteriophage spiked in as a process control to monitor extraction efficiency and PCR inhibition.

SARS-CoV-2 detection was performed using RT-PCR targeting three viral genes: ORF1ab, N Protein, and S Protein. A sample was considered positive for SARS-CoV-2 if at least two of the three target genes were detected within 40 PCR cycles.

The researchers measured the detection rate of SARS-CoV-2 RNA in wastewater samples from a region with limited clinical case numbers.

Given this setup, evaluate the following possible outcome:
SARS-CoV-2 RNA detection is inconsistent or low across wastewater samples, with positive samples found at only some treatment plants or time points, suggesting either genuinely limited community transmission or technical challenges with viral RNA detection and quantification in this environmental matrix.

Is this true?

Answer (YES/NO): NO